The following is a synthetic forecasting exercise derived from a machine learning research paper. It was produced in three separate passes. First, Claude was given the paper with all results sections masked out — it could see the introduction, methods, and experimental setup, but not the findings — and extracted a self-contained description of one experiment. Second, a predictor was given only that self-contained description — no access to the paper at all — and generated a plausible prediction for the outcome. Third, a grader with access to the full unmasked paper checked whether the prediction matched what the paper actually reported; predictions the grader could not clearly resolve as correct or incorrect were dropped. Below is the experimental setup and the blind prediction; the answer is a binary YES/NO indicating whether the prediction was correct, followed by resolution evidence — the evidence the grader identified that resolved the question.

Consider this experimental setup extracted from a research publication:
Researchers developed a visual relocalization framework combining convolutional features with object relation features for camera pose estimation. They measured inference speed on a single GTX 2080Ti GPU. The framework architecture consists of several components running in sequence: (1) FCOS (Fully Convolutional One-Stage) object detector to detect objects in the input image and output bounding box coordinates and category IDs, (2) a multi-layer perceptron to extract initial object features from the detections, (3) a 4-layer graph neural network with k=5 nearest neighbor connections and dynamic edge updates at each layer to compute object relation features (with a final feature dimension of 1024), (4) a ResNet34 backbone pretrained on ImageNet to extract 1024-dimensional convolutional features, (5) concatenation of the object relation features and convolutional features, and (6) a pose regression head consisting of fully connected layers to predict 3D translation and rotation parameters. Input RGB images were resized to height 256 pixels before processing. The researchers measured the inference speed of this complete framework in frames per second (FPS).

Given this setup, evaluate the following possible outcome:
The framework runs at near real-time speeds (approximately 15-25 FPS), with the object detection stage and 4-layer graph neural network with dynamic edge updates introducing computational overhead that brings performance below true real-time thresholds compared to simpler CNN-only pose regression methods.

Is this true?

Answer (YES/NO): NO